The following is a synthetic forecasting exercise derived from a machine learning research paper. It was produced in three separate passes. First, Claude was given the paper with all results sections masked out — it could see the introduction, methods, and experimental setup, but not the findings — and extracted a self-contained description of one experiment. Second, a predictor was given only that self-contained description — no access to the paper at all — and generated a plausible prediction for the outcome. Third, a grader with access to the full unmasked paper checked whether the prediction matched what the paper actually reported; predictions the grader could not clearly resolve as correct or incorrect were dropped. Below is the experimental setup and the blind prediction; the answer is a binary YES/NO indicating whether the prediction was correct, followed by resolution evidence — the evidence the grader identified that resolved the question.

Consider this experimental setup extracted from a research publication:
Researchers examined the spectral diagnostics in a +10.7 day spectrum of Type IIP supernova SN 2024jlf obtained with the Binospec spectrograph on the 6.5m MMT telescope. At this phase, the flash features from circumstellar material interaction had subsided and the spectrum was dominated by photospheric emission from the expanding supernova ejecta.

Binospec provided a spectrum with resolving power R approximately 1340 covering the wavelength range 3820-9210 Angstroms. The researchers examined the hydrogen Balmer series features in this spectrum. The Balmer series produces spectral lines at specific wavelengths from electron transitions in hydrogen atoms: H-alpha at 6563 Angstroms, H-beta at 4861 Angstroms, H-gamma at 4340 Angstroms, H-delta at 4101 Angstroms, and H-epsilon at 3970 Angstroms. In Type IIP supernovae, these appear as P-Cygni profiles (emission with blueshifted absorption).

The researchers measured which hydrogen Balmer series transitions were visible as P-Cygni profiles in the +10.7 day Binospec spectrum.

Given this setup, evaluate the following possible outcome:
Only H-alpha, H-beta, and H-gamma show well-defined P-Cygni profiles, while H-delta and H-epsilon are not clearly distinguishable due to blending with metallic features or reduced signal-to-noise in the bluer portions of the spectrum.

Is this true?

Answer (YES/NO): NO